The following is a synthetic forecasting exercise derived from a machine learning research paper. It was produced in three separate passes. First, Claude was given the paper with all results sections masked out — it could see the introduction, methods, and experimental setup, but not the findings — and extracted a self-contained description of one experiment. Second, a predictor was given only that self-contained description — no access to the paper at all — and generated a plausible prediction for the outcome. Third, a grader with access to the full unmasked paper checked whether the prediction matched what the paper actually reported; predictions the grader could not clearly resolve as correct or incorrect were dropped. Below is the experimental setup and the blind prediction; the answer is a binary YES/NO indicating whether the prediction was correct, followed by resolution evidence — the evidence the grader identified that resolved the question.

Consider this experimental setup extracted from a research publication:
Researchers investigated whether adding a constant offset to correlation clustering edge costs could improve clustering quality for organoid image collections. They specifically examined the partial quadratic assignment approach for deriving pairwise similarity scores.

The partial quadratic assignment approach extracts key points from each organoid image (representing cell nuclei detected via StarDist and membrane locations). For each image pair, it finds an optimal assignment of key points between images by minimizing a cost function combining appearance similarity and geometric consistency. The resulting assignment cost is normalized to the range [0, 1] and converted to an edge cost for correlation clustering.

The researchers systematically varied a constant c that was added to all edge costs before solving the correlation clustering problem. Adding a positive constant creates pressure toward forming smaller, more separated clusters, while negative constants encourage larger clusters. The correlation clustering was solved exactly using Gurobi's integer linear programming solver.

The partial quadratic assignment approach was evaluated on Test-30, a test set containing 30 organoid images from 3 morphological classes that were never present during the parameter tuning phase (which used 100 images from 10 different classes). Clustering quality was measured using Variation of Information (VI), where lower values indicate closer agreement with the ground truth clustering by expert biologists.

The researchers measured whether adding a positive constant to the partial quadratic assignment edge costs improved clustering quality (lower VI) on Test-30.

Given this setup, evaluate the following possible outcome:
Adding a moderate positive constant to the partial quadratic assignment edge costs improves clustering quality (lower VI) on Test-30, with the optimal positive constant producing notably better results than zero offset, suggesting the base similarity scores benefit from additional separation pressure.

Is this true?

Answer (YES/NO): NO